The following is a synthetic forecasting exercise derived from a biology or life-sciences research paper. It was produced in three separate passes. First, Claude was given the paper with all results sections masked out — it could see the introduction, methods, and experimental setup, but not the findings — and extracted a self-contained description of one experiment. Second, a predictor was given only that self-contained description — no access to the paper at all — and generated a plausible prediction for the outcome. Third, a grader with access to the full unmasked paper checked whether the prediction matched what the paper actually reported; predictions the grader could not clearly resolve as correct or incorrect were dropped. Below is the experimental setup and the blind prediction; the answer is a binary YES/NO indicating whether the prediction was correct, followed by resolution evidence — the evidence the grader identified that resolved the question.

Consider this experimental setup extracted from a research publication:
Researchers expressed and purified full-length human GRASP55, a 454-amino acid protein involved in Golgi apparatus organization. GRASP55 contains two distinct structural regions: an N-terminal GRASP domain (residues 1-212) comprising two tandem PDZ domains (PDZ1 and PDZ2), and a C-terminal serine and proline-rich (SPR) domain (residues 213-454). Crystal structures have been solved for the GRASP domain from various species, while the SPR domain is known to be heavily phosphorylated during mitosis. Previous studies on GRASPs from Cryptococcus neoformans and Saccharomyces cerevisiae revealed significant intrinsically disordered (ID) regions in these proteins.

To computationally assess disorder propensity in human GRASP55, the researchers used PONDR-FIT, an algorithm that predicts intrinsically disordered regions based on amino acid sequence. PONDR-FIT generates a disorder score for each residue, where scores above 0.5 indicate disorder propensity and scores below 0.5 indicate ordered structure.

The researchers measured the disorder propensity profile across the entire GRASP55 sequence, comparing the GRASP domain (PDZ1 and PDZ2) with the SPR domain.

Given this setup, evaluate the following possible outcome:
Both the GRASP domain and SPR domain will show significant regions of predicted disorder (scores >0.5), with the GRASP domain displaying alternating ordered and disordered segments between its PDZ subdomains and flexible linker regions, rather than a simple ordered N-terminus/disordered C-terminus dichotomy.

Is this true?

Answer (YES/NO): NO